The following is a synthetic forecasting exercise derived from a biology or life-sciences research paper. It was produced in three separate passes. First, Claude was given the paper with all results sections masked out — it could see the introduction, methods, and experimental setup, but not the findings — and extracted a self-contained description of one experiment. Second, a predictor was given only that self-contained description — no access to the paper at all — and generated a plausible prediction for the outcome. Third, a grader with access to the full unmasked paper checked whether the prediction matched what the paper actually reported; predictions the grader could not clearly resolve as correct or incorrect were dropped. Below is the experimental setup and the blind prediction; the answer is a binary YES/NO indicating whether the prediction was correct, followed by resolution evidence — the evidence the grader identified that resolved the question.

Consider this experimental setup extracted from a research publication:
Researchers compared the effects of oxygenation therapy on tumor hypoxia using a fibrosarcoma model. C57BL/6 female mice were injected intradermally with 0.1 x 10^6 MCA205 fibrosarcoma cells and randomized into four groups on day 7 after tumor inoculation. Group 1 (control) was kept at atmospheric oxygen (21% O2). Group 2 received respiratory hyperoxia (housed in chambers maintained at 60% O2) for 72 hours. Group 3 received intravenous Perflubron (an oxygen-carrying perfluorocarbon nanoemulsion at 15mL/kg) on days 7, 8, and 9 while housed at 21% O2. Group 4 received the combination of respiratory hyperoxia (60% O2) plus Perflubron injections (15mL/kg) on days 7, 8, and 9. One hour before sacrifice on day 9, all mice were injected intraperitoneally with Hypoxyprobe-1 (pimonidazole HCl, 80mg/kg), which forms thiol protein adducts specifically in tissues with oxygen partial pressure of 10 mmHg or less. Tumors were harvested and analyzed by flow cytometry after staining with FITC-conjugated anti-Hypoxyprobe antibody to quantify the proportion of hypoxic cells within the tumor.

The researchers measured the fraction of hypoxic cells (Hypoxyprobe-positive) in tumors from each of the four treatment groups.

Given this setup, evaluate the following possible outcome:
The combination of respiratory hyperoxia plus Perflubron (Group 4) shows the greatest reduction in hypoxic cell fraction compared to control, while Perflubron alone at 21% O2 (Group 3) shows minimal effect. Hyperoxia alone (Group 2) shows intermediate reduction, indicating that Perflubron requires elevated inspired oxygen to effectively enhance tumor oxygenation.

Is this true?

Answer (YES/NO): NO